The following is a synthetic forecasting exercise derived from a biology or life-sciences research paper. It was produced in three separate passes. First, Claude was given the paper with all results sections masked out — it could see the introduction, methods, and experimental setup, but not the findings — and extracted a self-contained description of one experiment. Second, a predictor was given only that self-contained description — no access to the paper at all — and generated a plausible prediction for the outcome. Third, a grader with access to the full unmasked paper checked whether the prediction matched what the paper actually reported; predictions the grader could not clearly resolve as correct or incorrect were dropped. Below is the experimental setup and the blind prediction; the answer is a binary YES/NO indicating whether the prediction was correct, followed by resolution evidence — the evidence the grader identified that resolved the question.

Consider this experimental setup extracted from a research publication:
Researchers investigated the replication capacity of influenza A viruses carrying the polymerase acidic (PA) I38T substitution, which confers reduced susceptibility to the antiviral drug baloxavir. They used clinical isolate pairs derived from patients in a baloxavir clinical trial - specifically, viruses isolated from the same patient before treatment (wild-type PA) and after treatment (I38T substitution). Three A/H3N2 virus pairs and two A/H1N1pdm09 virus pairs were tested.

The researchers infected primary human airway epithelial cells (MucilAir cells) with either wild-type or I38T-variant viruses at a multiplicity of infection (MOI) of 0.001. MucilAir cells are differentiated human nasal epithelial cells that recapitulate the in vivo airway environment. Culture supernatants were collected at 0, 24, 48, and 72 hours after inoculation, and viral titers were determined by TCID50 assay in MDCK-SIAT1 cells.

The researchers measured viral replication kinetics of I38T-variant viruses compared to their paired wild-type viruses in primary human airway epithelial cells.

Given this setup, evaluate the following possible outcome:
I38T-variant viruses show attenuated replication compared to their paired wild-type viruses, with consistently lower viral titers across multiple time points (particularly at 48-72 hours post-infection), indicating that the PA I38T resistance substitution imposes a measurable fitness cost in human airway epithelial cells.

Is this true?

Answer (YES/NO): NO